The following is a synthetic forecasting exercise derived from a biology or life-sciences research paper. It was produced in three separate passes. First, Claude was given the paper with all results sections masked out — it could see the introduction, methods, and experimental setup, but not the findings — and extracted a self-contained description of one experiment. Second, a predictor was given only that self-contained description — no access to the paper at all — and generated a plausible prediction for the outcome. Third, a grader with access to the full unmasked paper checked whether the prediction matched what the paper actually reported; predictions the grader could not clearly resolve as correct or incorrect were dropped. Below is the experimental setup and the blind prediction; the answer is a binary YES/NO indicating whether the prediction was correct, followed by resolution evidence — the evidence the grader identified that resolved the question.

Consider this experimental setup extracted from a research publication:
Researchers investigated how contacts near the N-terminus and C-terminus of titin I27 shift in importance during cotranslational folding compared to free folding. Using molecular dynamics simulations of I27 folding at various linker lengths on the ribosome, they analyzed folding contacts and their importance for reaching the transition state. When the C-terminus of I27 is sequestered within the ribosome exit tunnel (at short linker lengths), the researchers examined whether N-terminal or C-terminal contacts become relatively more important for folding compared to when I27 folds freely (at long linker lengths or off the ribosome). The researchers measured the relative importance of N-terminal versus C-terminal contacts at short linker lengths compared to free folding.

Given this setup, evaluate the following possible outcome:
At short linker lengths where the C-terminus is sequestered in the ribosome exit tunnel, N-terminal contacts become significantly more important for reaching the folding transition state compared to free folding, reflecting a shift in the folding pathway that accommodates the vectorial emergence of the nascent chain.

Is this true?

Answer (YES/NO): YES